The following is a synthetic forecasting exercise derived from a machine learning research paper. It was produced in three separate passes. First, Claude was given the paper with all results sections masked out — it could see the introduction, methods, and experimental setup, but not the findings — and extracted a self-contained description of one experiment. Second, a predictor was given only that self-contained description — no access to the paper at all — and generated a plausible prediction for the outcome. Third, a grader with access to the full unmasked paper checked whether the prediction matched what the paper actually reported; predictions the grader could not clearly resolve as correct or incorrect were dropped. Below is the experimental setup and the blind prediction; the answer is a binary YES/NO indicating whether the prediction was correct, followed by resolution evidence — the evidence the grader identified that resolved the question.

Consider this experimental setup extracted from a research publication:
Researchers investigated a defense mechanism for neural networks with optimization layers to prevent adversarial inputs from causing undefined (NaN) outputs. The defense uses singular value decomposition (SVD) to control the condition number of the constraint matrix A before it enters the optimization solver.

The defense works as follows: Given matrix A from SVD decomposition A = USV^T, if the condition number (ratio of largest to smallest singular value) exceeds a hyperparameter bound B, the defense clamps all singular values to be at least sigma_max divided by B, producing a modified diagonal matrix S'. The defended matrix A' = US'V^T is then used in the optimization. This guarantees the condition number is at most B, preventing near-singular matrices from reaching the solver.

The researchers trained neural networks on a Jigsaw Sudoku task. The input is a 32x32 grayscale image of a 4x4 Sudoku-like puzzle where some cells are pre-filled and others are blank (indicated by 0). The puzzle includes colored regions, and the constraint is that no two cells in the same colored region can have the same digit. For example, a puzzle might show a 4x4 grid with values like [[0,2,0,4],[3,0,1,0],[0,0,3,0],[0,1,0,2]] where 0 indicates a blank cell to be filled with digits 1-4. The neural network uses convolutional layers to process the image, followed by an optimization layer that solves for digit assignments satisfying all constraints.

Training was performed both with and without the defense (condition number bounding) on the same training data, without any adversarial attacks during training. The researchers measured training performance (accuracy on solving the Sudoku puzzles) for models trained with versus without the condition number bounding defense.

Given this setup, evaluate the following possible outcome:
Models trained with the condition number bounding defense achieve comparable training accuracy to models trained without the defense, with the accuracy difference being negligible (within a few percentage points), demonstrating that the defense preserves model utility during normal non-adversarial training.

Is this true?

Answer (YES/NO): YES